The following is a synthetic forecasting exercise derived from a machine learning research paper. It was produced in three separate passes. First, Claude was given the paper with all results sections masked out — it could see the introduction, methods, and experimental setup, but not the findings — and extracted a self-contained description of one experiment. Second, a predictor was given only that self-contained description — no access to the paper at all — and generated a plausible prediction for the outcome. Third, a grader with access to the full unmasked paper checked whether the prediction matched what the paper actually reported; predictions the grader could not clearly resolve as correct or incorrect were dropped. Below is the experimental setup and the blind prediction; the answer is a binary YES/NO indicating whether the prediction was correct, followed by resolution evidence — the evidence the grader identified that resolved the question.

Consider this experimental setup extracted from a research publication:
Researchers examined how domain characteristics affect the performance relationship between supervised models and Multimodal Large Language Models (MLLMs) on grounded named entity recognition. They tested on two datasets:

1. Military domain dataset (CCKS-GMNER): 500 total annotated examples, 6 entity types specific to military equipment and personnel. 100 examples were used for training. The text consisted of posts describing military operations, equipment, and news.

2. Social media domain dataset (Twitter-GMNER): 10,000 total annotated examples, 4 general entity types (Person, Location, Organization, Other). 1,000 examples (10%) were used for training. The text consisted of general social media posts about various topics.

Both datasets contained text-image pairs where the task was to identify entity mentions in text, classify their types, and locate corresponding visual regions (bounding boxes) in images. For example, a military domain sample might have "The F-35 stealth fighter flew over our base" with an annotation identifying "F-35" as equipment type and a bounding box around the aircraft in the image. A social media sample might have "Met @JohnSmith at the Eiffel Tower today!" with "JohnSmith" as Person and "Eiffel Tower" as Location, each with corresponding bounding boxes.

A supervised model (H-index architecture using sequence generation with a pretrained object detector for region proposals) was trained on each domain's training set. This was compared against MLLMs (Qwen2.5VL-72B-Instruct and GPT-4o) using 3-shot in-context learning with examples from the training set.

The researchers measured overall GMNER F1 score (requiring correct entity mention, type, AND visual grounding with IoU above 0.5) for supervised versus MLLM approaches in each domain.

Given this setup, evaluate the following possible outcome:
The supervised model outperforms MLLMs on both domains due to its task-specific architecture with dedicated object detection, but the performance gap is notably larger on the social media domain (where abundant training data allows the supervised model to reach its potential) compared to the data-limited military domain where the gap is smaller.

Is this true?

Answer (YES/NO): NO